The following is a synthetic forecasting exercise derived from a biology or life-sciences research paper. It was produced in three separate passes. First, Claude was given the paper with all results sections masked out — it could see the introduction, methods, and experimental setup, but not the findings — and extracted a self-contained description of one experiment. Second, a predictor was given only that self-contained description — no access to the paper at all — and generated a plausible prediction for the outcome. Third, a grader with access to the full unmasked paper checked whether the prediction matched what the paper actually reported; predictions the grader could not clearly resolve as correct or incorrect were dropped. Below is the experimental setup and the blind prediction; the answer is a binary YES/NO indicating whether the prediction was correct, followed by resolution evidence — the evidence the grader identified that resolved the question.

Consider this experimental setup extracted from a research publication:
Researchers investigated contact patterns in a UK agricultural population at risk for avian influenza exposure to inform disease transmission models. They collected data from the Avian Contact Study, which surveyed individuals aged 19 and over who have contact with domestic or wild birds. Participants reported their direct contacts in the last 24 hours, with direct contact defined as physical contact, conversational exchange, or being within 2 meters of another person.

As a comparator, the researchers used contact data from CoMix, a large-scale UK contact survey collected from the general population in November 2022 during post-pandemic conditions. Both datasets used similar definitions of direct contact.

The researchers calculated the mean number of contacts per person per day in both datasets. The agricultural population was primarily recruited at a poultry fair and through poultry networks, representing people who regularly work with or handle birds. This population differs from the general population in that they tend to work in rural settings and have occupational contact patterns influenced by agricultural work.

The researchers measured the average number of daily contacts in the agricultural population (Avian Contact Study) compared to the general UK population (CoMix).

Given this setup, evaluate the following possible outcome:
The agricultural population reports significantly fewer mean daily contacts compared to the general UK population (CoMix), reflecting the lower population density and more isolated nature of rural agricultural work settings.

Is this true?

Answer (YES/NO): NO